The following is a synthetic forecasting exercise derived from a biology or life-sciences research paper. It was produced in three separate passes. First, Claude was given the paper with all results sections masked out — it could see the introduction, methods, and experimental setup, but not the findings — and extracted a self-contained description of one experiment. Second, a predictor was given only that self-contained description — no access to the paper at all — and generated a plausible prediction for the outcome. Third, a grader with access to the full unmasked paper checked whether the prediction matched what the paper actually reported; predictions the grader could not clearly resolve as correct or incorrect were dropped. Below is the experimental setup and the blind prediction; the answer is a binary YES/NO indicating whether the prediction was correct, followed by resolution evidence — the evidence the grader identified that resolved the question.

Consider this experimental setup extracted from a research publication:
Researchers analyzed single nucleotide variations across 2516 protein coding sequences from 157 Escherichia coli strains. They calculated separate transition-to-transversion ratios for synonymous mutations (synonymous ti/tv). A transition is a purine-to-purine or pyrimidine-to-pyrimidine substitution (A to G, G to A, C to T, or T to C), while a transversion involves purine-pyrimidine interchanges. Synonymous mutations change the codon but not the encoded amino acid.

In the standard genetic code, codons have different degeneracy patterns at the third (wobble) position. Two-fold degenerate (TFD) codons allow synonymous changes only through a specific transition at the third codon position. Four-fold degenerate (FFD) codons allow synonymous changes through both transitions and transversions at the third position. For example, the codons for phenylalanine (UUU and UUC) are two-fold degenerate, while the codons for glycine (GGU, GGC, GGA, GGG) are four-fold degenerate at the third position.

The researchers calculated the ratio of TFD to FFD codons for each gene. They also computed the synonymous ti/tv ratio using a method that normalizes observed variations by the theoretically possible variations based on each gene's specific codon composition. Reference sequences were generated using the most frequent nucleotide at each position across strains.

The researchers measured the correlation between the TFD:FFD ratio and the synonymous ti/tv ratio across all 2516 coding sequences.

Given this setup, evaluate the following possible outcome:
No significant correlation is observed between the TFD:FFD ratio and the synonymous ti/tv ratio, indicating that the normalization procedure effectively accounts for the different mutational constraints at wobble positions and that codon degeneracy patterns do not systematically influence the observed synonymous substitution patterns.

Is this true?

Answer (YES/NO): NO